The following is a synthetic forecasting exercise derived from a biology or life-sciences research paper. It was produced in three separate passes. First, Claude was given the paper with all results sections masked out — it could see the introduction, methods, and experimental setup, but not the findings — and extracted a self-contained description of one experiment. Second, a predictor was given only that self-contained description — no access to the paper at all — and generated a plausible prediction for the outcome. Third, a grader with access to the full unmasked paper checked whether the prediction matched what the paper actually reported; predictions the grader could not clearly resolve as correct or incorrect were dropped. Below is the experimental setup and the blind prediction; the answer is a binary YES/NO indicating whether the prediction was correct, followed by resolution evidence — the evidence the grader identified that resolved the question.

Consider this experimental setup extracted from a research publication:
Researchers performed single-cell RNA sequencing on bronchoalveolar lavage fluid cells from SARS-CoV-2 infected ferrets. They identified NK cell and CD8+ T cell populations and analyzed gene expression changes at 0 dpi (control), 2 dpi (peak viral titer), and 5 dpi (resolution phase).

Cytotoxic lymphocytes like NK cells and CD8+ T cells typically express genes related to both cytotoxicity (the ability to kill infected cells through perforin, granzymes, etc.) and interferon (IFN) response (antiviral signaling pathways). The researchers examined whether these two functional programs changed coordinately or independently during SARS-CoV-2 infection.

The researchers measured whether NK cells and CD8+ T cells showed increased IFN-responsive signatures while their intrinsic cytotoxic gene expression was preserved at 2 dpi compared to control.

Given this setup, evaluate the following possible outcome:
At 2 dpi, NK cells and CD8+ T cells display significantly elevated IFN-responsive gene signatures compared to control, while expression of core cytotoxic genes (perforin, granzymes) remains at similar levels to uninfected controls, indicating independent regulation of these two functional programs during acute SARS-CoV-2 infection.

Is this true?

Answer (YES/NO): YES